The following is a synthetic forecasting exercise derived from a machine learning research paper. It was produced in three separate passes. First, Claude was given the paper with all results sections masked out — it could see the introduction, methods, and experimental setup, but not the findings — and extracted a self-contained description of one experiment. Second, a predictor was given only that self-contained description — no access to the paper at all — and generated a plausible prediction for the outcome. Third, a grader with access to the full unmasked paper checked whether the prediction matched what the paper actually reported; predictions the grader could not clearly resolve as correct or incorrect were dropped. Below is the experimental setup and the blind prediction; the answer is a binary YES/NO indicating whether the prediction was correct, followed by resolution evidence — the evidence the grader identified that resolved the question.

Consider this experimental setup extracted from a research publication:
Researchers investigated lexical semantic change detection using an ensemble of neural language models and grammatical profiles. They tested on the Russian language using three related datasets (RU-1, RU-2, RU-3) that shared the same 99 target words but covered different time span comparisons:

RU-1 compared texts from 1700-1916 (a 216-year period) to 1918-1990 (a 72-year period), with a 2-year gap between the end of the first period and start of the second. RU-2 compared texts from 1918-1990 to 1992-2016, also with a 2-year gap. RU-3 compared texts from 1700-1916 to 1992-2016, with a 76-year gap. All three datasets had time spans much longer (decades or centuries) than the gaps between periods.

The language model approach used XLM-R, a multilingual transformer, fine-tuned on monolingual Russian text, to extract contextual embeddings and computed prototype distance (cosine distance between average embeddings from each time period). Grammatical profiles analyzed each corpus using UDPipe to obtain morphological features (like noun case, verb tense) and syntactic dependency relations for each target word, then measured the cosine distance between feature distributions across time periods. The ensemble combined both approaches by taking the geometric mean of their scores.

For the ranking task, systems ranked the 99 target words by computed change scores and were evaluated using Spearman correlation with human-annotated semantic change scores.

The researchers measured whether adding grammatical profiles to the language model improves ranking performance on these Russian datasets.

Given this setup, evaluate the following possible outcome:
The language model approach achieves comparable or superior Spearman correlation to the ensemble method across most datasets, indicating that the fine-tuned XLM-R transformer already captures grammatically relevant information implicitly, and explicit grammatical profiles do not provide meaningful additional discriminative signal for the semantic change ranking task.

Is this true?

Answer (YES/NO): NO